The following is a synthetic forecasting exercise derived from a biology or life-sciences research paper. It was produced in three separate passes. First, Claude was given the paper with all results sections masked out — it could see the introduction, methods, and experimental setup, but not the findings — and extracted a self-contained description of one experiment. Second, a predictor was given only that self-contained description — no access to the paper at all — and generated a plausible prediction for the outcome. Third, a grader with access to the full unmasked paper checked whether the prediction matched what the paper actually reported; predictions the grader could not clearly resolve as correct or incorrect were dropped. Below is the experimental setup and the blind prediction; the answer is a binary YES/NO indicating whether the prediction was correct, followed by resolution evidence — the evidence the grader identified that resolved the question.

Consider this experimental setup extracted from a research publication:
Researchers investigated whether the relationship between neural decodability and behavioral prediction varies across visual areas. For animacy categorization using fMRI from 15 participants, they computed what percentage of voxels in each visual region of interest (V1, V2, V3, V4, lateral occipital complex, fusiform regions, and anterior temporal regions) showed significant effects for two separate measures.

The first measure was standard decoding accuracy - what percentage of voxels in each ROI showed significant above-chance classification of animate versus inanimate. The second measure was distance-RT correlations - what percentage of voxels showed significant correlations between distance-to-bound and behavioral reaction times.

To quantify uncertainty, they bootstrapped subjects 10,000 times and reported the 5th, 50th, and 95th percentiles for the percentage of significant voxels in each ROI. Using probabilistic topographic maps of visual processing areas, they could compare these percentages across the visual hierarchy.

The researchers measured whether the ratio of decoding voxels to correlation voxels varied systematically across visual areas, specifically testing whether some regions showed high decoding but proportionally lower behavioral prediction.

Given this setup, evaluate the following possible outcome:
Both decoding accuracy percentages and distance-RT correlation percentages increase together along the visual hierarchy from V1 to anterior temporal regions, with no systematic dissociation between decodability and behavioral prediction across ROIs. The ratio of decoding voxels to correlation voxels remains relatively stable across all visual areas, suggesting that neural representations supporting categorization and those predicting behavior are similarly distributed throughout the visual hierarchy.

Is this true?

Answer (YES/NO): NO